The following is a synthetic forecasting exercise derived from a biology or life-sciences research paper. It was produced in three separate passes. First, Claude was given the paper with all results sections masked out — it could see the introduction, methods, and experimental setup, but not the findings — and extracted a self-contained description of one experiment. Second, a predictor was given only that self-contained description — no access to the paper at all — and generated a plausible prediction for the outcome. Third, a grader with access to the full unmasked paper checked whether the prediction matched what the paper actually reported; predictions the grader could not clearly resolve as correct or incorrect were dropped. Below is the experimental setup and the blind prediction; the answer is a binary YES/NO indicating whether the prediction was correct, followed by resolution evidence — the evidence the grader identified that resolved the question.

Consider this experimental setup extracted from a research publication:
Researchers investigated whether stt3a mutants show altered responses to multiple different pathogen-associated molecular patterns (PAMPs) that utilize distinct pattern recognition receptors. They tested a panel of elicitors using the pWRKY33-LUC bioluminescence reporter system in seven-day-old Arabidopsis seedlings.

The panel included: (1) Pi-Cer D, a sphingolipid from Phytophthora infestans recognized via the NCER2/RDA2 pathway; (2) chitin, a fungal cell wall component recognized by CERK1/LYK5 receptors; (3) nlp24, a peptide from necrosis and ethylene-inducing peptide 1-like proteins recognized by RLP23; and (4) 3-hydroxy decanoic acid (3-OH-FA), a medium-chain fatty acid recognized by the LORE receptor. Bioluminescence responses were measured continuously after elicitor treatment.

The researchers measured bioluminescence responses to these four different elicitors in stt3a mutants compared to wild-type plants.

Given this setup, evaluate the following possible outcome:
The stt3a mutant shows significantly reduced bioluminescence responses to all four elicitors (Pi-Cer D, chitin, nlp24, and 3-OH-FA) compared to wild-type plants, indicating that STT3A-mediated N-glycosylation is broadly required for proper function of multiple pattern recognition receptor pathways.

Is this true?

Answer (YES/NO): NO